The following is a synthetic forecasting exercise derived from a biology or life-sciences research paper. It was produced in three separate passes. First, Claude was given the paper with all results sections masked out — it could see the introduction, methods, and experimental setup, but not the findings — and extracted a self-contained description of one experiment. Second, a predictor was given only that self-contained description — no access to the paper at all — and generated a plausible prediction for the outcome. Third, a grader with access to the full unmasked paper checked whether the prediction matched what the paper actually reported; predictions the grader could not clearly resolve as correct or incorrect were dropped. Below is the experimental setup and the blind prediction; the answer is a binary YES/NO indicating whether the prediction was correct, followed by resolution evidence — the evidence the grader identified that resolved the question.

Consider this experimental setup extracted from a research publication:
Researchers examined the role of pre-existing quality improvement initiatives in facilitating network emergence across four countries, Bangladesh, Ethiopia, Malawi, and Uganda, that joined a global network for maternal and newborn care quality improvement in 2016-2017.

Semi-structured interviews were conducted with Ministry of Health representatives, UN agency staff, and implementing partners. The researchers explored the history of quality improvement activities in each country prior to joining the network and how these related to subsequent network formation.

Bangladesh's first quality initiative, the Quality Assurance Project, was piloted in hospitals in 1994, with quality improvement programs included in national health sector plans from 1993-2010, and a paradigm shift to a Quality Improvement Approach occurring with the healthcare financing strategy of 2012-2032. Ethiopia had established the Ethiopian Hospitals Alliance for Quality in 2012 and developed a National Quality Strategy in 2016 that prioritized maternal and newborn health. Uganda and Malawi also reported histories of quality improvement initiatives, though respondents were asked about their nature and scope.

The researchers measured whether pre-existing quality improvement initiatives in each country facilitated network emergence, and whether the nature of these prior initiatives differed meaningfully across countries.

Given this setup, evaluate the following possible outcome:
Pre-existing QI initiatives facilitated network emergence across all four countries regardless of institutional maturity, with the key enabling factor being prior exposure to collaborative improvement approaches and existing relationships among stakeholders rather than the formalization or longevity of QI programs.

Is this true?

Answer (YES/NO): NO